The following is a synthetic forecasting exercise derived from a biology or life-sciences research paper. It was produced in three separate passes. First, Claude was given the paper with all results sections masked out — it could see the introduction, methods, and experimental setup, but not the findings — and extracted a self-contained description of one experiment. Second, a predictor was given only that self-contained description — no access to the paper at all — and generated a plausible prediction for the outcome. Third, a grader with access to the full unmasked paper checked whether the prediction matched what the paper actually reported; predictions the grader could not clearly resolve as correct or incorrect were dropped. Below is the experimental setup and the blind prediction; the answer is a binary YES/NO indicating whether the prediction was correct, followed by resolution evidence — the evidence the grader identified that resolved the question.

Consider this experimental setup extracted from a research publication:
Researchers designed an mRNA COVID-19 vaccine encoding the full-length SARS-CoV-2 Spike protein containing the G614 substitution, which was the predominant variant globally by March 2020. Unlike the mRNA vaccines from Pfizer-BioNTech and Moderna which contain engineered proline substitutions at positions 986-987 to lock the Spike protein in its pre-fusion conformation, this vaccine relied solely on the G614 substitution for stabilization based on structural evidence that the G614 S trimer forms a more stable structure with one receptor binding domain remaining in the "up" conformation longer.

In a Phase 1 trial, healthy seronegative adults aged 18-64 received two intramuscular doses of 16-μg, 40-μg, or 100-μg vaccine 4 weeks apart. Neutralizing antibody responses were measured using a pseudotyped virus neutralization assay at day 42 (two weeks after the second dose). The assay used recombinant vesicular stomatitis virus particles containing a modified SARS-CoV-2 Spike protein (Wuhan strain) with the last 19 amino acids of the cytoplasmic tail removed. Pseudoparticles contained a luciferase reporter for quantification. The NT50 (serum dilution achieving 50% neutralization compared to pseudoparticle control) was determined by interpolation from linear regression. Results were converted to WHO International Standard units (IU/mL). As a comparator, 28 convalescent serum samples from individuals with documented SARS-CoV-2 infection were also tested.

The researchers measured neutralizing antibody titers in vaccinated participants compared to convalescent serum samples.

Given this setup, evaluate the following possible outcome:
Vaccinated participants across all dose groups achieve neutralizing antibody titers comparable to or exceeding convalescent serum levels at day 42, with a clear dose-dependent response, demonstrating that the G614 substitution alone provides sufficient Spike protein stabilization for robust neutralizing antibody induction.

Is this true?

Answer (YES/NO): YES